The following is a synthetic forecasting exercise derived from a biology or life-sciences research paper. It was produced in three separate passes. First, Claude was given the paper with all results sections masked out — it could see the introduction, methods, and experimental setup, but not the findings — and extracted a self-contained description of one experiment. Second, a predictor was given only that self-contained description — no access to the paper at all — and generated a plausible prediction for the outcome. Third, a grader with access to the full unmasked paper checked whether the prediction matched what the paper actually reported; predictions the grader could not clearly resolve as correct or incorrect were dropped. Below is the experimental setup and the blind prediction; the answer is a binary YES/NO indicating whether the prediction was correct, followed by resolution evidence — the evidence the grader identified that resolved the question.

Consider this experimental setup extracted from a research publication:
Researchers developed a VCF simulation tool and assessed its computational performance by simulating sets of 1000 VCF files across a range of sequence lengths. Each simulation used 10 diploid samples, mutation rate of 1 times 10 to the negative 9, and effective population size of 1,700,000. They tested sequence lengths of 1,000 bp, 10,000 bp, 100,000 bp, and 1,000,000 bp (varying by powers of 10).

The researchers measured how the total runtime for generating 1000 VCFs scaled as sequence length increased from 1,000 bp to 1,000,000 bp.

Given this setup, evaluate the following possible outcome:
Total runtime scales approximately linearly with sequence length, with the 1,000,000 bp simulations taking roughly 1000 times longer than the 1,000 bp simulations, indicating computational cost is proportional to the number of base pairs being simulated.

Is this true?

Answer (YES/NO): NO